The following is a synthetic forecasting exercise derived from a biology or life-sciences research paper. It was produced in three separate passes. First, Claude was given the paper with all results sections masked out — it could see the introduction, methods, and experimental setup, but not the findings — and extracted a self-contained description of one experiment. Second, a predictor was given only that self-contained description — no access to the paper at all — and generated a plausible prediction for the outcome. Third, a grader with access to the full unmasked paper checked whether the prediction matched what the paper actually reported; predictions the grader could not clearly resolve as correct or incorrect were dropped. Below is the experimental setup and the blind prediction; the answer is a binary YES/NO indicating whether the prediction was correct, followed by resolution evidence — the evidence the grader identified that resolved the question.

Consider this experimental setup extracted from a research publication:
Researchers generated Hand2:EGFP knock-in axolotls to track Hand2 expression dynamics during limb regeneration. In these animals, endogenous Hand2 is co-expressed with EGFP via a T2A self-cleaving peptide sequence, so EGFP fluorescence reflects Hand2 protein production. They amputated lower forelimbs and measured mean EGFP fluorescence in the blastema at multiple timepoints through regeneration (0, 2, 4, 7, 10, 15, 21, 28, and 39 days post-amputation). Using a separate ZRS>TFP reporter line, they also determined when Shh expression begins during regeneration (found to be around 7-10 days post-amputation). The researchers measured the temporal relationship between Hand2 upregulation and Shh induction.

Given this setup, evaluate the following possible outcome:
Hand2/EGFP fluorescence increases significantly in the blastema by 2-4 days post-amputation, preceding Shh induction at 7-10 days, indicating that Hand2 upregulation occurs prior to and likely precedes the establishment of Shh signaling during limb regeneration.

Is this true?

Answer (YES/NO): YES